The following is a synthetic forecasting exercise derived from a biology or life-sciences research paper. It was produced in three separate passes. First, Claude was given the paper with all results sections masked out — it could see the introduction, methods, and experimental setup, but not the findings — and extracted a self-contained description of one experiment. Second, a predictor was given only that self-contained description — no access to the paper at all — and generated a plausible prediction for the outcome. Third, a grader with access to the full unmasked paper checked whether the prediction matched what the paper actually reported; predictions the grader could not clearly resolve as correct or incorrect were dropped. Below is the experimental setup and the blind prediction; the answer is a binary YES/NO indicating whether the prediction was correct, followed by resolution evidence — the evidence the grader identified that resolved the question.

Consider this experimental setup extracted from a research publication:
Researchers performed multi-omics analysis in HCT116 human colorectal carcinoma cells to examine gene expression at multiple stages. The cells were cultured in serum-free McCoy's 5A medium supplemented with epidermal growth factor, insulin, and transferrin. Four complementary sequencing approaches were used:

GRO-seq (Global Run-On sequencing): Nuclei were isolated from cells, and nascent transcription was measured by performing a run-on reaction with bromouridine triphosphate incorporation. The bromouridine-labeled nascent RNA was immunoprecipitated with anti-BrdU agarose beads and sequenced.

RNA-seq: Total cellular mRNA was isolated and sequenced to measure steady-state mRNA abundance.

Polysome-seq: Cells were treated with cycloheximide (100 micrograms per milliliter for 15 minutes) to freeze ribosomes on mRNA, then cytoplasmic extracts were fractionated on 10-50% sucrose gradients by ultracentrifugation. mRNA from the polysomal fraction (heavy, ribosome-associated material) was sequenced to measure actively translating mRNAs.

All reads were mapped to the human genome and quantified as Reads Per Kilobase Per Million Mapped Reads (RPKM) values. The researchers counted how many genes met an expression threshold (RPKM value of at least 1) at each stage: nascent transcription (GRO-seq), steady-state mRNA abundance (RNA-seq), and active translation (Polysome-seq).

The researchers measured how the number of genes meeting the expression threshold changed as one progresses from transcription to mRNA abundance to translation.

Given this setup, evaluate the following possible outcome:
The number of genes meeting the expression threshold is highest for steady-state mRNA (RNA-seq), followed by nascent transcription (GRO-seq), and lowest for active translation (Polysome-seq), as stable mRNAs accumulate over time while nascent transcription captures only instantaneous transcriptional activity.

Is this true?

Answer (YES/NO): NO